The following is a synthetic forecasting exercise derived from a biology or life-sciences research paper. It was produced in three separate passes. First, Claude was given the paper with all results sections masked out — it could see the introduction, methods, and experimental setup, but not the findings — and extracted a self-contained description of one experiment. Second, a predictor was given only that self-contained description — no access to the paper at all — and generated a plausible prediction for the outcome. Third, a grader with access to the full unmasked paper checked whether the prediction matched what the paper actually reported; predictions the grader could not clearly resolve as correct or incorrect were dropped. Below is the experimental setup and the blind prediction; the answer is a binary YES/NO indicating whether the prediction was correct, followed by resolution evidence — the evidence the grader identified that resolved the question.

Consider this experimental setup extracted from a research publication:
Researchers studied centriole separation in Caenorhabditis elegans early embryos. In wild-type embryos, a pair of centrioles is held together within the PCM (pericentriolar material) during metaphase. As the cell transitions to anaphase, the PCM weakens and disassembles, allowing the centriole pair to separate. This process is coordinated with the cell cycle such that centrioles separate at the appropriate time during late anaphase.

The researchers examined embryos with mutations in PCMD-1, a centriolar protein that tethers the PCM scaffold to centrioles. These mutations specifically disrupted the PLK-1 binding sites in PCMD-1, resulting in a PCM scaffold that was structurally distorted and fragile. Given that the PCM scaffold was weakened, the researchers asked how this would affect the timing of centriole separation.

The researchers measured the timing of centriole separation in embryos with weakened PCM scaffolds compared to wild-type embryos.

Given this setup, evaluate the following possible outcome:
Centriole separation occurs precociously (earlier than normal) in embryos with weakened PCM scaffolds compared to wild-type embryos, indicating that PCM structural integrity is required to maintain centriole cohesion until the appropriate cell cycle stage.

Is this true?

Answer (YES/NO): NO